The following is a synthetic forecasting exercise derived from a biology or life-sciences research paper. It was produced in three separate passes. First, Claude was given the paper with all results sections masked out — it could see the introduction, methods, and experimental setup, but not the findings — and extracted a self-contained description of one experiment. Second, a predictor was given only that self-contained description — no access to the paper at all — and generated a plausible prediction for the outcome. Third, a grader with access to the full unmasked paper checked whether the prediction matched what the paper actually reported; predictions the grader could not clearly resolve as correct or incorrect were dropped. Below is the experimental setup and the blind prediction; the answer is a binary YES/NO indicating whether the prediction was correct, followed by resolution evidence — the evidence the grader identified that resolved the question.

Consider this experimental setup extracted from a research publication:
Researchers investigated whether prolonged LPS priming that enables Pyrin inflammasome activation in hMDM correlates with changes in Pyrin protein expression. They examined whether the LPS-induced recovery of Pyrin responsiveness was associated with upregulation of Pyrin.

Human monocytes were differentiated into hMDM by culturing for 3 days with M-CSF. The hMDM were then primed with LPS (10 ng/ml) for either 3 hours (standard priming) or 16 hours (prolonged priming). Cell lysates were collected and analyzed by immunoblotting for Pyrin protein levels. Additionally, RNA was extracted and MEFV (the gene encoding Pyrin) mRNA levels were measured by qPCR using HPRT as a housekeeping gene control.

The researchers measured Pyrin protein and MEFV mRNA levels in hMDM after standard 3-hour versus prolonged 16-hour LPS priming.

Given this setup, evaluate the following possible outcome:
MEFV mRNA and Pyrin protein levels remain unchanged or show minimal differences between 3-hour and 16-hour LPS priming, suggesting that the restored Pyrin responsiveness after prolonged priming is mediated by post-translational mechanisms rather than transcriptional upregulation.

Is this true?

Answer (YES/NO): NO